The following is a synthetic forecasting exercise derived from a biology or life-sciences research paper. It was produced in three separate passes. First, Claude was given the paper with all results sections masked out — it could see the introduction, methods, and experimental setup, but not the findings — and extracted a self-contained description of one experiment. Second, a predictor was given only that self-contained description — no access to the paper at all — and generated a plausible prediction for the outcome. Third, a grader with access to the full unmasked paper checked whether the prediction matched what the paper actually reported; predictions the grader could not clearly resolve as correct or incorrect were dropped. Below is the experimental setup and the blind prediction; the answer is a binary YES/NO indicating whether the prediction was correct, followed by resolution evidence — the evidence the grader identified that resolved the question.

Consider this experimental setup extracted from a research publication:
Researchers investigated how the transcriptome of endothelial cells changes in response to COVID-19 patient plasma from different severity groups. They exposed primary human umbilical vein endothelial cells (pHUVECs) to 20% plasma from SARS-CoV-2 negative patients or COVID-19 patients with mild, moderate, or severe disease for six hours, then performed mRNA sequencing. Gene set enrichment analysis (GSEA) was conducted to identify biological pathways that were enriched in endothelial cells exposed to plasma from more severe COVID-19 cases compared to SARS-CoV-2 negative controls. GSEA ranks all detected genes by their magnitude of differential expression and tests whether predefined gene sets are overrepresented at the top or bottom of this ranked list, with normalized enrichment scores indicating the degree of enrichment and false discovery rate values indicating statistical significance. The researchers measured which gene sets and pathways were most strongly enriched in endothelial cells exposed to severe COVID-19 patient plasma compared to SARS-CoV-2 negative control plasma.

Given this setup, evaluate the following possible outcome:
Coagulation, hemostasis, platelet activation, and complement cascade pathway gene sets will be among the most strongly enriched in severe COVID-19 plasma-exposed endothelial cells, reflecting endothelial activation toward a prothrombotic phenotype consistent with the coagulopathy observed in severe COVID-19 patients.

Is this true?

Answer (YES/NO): NO